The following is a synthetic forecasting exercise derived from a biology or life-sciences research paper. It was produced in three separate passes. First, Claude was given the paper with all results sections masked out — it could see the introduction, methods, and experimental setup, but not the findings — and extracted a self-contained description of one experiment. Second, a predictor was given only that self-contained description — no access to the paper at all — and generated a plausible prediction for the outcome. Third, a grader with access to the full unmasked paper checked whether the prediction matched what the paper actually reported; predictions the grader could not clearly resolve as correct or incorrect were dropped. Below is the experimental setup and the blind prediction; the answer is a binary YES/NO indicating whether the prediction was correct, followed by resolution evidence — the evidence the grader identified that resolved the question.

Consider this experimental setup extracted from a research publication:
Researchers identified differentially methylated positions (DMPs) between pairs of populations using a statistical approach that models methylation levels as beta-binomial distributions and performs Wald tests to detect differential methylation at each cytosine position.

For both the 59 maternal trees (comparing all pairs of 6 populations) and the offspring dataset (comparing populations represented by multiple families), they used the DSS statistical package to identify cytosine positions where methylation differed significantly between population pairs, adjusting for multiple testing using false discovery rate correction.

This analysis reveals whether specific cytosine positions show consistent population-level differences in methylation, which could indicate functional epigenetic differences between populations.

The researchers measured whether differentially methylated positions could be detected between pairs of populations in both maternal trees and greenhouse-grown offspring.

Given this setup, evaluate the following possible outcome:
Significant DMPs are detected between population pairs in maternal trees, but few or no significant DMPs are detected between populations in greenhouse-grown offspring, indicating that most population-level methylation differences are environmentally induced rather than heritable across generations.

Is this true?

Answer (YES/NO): NO